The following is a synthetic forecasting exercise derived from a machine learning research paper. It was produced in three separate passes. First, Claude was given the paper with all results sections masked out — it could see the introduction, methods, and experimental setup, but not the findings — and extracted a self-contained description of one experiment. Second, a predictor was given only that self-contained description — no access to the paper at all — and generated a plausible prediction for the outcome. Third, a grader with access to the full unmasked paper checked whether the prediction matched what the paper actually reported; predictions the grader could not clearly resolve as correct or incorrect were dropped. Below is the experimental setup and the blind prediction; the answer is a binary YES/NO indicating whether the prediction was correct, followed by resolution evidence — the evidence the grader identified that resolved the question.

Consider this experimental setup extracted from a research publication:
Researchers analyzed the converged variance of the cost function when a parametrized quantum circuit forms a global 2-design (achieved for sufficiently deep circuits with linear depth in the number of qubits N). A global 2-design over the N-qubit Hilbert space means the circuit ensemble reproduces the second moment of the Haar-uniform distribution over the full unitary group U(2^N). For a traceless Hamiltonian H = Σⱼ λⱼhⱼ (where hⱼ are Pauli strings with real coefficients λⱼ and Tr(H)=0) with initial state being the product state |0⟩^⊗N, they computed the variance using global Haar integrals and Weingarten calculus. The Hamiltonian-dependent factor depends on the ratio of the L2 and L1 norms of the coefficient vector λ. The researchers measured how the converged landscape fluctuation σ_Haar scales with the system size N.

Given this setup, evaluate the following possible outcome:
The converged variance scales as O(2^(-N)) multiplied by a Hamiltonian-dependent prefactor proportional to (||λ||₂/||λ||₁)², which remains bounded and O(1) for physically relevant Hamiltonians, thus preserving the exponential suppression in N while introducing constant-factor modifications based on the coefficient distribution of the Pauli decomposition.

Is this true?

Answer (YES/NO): NO